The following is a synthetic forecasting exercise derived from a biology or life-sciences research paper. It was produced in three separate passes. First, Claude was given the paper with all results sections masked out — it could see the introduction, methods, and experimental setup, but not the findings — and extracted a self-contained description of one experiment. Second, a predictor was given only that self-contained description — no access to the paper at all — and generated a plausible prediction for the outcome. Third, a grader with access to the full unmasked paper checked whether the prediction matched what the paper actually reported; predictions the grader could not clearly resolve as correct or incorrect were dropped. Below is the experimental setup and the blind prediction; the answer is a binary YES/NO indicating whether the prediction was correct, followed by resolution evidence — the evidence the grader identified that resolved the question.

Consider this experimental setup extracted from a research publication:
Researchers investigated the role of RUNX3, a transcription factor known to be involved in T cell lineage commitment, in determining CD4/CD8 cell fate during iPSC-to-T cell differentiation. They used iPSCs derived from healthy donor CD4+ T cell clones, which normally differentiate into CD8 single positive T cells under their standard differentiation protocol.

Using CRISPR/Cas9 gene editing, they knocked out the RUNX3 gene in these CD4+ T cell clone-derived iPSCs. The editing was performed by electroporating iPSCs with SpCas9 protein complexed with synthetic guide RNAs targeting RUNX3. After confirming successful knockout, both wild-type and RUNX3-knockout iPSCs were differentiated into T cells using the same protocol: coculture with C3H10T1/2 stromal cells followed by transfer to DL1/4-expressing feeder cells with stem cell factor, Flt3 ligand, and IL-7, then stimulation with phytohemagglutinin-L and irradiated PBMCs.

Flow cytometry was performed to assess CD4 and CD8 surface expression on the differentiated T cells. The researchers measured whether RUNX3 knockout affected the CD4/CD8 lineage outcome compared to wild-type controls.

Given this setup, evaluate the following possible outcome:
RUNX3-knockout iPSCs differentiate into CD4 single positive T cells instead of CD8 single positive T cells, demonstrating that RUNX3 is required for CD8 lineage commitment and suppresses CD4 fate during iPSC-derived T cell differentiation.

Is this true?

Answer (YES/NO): YES